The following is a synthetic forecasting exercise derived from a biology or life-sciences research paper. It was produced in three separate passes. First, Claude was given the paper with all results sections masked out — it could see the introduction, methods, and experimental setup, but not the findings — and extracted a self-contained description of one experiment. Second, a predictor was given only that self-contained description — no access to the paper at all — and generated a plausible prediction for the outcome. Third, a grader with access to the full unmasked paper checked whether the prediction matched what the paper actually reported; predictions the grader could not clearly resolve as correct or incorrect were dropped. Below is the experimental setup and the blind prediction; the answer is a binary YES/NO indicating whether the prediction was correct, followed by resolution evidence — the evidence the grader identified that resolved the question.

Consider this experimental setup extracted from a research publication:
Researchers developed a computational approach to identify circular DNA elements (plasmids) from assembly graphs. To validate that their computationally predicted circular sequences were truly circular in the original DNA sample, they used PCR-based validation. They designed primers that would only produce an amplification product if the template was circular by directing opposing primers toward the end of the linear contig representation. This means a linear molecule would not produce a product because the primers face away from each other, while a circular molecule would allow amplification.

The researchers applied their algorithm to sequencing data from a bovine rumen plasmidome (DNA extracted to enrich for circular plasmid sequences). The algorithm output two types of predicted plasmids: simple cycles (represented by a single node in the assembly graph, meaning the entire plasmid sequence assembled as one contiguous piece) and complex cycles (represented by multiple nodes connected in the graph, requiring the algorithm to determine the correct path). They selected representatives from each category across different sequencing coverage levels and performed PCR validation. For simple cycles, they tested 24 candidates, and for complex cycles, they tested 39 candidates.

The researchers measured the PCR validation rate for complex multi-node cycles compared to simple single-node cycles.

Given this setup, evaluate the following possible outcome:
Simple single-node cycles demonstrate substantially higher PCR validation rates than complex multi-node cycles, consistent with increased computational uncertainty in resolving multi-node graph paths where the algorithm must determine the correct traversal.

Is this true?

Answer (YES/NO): NO